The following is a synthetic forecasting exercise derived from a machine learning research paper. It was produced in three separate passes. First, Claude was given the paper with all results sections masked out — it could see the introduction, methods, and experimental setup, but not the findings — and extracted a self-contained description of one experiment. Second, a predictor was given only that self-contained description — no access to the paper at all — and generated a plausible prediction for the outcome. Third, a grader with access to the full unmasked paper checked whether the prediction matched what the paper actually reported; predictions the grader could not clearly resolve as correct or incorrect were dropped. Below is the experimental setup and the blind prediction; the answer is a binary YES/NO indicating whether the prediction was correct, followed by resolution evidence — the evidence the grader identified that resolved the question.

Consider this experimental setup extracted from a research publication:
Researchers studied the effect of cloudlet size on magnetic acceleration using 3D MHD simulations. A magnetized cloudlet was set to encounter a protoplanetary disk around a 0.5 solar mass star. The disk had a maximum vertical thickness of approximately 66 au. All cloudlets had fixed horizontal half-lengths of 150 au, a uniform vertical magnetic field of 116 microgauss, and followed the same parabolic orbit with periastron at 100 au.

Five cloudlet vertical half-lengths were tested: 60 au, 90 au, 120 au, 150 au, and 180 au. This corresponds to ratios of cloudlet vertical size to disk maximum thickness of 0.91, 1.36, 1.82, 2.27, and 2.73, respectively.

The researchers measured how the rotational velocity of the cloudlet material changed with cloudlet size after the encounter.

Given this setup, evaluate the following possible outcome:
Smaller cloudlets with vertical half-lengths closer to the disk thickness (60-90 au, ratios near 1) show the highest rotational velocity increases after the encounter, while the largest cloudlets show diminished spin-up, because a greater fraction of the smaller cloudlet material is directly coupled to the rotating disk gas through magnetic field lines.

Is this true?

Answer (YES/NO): NO